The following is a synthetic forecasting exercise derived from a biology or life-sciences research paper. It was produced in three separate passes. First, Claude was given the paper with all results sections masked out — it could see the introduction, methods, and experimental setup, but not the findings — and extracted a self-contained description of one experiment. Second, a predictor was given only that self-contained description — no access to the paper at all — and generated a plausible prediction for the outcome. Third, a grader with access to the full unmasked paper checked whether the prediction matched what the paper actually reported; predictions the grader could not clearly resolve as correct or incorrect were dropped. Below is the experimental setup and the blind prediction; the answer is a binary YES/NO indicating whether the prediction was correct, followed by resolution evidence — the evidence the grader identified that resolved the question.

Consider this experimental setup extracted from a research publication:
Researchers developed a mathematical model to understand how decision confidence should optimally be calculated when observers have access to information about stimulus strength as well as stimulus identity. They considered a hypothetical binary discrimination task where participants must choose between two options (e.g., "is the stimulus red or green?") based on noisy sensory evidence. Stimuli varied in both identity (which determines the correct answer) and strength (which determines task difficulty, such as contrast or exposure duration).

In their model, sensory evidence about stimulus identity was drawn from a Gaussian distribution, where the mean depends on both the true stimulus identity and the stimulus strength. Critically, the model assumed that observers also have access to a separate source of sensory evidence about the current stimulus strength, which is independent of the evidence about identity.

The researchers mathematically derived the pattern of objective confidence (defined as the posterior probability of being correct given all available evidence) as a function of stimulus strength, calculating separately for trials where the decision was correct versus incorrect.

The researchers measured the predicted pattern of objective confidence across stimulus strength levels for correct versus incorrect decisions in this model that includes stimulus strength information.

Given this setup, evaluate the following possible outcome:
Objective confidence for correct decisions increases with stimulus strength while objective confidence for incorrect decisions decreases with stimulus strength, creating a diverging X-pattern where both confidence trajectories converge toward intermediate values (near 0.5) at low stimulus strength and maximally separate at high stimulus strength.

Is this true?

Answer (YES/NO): NO